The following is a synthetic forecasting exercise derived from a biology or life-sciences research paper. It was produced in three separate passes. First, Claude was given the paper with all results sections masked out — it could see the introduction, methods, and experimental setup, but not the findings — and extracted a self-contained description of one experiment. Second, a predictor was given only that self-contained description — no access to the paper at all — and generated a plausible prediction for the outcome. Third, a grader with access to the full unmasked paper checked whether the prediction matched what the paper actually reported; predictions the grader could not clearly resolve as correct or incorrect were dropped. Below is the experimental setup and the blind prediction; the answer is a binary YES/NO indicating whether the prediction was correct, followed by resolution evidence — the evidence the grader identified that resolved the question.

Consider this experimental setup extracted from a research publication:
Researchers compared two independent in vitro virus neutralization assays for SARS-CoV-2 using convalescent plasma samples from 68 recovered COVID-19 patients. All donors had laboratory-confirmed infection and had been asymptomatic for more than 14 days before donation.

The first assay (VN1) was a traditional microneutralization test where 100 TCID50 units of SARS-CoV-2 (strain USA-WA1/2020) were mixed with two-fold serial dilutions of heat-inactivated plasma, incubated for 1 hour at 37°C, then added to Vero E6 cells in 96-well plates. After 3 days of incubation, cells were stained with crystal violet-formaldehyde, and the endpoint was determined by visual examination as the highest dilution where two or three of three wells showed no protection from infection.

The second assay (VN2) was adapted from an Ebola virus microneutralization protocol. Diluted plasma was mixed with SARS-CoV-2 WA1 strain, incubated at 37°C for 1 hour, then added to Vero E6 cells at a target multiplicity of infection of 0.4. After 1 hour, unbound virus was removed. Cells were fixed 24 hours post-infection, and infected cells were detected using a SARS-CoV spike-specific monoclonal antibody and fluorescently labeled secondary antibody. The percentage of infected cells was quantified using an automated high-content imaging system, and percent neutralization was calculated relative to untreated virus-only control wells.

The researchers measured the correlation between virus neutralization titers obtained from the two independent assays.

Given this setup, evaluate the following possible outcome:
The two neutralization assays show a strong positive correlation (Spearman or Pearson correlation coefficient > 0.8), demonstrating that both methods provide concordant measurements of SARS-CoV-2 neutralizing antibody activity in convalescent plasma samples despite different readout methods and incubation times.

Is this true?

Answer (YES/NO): NO